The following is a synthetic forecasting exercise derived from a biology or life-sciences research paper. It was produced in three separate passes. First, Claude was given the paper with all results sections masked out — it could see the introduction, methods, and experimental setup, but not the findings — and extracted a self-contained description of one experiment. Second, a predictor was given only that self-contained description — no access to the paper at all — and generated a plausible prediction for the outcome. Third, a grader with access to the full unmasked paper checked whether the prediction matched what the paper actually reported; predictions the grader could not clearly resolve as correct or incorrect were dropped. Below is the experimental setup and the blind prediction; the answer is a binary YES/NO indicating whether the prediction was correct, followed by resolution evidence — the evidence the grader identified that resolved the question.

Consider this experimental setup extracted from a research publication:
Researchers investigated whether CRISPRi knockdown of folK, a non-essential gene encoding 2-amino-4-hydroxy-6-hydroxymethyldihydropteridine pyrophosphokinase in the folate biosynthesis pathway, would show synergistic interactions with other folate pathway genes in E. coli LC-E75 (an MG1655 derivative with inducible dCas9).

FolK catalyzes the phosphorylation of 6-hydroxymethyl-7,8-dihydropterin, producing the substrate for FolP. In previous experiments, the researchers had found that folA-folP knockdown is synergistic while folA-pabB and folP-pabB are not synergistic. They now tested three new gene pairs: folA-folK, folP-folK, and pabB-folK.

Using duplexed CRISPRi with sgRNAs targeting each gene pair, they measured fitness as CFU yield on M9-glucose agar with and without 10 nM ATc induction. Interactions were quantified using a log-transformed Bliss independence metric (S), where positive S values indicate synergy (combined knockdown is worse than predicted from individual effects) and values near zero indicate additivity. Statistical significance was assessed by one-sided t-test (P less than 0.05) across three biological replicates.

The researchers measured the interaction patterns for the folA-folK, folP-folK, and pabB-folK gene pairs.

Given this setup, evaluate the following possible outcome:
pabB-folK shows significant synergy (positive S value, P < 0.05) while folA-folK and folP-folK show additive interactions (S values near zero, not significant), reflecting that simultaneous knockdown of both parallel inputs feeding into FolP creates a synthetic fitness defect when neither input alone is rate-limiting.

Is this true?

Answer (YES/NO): NO